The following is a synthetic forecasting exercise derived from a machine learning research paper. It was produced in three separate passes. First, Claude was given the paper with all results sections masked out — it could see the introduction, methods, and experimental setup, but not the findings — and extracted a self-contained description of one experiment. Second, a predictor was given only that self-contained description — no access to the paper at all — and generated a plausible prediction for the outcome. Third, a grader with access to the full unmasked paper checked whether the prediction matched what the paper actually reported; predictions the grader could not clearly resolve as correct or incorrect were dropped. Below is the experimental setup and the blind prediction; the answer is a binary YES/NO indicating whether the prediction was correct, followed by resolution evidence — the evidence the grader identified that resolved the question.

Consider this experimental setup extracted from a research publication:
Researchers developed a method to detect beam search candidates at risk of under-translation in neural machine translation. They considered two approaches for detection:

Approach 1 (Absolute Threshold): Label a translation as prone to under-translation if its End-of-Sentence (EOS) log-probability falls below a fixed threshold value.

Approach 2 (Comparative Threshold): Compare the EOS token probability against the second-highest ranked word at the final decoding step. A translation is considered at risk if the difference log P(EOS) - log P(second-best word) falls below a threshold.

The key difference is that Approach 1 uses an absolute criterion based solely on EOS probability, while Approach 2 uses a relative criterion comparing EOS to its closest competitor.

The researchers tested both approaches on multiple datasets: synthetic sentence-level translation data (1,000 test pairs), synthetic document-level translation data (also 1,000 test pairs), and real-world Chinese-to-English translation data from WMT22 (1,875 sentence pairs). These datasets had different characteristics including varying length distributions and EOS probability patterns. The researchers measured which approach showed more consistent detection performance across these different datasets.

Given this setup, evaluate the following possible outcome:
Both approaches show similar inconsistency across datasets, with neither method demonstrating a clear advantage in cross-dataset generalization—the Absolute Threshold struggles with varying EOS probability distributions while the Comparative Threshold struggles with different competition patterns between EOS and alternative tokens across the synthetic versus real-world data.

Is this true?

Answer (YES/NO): NO